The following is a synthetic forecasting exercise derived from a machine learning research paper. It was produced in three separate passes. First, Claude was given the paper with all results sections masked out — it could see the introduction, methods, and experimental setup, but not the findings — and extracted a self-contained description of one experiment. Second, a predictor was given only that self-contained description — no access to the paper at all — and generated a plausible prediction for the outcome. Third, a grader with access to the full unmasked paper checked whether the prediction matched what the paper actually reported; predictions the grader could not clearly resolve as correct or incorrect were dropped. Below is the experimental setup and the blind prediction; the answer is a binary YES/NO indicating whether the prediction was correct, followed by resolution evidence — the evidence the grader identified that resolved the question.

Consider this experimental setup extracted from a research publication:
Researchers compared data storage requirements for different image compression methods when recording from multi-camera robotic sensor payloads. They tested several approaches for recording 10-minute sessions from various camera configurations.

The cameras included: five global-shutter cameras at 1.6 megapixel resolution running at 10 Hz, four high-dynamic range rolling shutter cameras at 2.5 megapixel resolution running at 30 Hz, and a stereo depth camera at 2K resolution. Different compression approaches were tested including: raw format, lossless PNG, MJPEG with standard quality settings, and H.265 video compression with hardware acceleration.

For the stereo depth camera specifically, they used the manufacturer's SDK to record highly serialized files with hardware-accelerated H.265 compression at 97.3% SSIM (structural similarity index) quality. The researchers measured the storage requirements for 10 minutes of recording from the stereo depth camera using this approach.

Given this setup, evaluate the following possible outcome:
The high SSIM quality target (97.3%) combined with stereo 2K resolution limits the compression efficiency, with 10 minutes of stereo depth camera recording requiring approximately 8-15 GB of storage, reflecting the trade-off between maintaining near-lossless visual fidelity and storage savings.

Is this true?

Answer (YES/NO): NO